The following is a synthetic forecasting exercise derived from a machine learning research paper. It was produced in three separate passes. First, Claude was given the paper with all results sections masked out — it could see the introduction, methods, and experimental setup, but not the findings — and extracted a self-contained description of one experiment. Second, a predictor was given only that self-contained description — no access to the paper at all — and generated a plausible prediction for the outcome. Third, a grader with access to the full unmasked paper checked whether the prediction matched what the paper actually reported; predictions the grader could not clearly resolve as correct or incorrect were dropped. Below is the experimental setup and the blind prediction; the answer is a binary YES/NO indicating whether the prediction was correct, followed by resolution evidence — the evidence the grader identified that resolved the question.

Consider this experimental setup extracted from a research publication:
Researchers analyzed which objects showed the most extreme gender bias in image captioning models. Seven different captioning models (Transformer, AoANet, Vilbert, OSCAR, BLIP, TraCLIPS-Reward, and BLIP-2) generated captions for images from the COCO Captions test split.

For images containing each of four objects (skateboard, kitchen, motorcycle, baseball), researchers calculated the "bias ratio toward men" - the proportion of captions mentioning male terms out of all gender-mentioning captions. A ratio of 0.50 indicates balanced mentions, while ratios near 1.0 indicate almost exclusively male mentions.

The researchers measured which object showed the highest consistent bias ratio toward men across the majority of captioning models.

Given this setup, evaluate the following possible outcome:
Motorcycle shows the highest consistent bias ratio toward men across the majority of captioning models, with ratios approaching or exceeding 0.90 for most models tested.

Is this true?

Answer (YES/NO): NO